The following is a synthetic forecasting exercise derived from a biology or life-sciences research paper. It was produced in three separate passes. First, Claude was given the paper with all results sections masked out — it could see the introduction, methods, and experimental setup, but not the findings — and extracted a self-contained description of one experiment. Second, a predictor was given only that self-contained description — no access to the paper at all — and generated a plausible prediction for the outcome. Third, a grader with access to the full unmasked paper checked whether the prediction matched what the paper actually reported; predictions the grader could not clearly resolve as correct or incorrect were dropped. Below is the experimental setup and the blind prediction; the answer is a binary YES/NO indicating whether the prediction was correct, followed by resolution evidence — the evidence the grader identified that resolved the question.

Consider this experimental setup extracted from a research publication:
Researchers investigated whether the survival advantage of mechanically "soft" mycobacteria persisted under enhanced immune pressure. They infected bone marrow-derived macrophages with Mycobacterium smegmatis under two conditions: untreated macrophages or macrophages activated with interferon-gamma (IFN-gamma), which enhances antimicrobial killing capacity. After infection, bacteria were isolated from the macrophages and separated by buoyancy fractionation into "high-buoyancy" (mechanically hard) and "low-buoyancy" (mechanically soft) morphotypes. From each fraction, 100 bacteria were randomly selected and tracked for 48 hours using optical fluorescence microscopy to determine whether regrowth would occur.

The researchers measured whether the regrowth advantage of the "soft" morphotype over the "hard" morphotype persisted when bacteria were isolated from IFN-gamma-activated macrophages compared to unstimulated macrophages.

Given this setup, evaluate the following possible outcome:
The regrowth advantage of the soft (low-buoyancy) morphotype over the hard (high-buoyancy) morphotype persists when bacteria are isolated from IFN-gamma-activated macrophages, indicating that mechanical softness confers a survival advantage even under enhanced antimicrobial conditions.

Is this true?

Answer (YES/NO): YES